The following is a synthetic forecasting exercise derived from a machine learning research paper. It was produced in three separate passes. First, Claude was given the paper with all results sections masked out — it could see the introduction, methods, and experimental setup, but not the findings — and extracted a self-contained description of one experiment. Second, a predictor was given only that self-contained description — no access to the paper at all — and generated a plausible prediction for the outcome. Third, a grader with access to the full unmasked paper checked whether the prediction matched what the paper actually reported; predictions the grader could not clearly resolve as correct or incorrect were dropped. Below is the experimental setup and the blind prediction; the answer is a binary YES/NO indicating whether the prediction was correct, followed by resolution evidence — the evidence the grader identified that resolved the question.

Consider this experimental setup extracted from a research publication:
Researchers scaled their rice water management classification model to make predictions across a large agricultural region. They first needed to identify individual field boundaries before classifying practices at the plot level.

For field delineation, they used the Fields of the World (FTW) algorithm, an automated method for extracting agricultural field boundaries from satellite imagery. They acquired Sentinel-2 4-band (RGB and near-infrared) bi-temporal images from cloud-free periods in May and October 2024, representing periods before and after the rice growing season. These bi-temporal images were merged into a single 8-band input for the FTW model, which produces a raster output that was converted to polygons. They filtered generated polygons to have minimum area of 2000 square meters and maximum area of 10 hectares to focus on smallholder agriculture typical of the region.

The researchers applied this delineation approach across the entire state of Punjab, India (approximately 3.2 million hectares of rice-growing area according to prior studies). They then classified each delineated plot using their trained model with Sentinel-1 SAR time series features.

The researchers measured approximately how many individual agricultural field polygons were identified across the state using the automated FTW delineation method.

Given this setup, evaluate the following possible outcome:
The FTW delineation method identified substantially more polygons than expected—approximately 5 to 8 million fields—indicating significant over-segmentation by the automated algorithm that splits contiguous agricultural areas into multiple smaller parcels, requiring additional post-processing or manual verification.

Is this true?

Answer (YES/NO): NO